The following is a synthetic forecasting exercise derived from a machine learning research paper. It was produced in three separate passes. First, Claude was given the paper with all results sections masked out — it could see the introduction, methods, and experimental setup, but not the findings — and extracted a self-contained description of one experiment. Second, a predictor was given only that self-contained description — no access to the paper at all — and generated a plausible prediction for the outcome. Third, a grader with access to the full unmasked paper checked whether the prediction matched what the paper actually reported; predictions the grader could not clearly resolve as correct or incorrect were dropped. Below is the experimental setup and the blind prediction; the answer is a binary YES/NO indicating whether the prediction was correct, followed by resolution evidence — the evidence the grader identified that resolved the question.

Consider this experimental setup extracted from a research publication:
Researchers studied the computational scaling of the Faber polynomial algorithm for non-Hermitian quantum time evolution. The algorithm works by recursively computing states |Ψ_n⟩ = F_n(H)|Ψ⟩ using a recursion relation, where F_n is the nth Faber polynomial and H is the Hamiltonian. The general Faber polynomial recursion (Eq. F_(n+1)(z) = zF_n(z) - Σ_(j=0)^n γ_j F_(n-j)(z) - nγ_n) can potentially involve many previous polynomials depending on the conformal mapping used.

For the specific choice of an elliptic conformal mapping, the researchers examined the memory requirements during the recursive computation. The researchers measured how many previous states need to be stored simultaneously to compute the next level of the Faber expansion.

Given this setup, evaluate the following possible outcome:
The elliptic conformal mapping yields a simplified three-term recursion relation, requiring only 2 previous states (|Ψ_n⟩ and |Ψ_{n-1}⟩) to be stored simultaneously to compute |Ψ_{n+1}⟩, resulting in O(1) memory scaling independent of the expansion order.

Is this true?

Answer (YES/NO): YES